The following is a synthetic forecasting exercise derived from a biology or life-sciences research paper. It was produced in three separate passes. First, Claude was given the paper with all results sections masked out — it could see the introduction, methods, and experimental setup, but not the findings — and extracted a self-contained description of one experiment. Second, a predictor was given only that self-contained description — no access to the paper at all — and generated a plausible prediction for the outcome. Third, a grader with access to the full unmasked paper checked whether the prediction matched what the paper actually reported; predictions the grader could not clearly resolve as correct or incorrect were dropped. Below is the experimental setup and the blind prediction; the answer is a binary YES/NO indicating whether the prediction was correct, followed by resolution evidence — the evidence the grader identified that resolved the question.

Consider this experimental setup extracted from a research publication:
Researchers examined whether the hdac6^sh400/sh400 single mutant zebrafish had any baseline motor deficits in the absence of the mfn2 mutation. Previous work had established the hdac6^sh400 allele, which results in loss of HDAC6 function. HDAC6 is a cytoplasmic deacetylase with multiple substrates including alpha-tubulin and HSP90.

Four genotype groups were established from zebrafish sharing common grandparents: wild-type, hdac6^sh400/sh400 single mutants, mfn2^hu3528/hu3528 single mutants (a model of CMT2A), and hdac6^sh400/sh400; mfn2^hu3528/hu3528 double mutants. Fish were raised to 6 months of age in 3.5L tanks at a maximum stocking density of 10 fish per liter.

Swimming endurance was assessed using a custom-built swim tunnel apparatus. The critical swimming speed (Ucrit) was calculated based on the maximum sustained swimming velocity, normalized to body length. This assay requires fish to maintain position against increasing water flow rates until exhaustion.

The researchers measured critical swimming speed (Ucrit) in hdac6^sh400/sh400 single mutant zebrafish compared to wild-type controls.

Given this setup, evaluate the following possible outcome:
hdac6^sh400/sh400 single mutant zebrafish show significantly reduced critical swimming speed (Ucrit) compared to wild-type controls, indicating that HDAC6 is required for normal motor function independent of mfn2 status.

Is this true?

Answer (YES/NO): NO